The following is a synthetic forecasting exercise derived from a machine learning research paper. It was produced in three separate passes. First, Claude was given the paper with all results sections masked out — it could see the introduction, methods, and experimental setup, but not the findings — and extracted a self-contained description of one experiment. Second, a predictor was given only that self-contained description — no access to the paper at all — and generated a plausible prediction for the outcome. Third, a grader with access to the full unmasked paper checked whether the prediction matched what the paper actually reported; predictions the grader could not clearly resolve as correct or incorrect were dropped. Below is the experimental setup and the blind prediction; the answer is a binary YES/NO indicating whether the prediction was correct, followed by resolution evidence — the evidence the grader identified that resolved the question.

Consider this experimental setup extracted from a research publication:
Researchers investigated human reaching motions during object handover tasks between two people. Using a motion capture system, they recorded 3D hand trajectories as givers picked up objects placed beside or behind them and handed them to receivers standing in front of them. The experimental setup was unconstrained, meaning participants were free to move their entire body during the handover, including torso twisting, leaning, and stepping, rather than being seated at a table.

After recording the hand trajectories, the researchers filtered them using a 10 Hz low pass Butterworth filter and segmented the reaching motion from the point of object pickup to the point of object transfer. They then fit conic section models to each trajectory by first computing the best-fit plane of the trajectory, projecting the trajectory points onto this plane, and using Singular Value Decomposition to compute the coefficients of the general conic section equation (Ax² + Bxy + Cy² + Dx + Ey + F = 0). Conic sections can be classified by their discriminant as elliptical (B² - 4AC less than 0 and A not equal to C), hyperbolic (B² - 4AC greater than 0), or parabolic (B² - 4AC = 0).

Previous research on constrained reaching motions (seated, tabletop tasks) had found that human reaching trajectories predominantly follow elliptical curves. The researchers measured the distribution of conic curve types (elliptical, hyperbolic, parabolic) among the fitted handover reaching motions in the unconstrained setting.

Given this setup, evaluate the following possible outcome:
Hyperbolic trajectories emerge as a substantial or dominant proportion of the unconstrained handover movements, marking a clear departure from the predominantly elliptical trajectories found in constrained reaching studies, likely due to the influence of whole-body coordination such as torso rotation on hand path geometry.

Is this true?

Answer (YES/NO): YES